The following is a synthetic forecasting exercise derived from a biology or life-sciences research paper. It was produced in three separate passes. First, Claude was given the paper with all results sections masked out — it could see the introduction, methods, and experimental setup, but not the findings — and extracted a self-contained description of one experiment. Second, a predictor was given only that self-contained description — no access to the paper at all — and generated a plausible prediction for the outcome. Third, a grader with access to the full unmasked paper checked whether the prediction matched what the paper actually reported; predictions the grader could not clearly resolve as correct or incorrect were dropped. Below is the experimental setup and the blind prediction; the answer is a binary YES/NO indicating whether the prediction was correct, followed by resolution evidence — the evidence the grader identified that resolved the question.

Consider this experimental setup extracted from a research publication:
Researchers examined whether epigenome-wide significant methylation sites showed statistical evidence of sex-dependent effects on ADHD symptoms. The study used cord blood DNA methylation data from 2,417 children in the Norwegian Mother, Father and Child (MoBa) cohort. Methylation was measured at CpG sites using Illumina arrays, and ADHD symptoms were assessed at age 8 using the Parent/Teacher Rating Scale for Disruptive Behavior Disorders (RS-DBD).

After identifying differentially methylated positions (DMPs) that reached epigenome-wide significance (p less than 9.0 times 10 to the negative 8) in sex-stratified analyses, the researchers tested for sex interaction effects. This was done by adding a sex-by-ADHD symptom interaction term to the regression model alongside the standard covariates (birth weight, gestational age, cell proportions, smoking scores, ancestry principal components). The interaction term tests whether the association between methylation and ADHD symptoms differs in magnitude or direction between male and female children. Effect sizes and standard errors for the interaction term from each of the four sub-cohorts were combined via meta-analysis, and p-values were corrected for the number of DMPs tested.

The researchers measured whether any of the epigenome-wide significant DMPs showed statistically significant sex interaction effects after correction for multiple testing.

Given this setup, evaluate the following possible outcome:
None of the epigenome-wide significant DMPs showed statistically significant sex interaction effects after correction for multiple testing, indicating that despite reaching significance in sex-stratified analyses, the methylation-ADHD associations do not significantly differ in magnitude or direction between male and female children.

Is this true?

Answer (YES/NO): NO